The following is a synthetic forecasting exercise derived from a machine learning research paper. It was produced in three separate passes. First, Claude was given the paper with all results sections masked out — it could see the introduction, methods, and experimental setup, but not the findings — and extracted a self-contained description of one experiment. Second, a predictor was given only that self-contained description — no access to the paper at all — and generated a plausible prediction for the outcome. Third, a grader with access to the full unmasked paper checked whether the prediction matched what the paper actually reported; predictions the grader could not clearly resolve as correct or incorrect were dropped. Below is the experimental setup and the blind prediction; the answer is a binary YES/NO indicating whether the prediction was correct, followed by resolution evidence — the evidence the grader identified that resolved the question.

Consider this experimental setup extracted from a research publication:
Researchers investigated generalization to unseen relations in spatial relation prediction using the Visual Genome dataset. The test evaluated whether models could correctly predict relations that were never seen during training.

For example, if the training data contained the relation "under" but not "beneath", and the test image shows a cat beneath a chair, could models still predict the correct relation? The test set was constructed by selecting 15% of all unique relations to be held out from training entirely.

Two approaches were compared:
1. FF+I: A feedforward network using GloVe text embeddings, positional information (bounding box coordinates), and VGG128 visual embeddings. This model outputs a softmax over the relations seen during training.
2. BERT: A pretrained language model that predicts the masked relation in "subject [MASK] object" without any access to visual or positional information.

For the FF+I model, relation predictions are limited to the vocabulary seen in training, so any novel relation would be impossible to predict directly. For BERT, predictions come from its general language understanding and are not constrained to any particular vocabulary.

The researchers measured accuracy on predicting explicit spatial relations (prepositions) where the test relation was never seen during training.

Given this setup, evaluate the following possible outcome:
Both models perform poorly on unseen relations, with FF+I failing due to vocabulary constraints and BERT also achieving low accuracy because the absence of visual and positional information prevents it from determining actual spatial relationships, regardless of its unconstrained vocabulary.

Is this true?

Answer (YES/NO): NO